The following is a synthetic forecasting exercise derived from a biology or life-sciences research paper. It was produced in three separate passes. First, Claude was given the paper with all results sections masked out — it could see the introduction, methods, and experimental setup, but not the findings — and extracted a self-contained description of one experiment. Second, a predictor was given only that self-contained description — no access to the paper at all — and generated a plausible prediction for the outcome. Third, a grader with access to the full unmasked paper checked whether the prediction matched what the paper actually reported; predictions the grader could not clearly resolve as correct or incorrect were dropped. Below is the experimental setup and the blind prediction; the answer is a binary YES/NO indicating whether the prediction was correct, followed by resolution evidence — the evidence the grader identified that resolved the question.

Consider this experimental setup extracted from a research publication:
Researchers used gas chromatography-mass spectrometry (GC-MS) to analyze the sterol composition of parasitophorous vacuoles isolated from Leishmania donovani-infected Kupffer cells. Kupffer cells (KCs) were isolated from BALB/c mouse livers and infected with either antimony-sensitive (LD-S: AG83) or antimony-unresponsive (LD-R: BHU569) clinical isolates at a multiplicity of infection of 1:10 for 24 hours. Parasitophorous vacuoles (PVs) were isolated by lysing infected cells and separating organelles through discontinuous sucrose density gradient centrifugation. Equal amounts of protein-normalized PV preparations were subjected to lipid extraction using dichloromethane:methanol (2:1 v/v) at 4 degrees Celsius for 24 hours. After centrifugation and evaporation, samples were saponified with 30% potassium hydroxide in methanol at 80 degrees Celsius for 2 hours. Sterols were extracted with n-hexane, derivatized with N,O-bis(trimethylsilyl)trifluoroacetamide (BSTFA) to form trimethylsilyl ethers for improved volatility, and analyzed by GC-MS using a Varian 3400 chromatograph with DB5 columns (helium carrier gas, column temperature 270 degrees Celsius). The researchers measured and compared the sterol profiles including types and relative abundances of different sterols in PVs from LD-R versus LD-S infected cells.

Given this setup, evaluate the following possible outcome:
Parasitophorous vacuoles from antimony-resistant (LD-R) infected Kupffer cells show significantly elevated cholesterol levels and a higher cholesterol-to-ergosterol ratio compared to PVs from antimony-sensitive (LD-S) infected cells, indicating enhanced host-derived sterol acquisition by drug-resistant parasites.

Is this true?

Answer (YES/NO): NO